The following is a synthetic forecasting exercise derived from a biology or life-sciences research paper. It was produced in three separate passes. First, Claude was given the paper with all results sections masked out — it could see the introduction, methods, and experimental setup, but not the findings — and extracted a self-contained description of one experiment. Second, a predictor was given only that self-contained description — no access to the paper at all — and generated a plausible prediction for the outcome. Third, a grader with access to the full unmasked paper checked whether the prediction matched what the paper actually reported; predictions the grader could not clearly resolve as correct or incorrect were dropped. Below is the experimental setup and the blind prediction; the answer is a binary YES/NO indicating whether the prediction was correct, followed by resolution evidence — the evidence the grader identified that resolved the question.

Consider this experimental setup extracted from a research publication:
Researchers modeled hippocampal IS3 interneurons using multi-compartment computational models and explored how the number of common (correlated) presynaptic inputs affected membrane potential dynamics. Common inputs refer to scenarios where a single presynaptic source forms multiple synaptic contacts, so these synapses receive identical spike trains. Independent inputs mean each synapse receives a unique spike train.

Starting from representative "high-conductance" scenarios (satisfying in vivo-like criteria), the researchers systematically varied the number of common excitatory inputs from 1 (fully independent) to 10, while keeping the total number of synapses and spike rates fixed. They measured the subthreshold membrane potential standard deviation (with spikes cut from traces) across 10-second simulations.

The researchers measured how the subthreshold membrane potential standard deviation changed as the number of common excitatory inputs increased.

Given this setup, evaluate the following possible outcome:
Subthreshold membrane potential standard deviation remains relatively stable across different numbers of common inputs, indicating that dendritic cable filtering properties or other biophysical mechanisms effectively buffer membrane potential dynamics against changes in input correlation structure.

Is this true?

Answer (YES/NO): NO